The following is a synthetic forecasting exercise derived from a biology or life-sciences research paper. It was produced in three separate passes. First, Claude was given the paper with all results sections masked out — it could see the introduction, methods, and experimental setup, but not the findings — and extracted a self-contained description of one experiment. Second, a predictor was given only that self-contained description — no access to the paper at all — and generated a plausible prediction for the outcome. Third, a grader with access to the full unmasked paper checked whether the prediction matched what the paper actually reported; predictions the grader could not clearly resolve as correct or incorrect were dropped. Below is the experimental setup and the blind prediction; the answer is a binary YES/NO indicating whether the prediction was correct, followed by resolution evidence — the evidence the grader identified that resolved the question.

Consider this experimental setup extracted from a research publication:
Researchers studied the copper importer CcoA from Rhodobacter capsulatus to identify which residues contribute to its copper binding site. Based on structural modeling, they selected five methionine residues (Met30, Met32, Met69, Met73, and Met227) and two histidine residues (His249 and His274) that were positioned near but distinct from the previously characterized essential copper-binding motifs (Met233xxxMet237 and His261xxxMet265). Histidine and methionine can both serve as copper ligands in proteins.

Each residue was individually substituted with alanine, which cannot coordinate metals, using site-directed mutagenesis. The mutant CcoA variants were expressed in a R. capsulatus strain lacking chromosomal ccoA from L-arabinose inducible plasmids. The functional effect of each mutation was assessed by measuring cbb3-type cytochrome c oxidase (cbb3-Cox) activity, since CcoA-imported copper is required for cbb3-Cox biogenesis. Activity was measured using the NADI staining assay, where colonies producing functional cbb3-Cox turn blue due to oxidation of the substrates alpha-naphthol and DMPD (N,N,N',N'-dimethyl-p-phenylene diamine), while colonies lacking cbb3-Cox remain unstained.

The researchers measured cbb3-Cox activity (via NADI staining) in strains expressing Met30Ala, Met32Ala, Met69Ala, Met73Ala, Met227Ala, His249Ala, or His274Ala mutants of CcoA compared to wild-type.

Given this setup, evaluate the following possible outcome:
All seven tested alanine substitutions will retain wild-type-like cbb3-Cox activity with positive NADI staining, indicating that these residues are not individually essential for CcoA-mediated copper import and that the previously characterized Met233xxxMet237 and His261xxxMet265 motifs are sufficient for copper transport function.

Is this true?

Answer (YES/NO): NO